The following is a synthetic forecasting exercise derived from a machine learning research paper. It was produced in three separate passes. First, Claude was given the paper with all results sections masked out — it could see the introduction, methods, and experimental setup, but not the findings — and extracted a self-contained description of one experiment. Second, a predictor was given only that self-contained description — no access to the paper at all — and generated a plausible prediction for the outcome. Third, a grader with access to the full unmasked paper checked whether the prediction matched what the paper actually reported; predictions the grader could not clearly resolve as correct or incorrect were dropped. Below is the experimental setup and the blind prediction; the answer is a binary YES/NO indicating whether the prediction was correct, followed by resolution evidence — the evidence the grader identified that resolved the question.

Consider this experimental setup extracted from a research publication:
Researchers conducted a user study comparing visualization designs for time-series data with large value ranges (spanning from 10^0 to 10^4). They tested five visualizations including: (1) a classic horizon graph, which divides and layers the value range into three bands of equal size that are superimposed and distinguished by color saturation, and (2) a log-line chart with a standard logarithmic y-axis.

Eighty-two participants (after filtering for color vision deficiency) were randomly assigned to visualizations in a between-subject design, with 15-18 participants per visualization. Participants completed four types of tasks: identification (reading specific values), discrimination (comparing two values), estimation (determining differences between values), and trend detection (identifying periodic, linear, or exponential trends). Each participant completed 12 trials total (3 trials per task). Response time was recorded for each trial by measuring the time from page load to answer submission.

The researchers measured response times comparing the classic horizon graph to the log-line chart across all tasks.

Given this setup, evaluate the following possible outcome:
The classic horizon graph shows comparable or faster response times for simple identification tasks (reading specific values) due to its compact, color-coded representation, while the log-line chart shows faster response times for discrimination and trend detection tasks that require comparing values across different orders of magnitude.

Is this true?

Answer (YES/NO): NO